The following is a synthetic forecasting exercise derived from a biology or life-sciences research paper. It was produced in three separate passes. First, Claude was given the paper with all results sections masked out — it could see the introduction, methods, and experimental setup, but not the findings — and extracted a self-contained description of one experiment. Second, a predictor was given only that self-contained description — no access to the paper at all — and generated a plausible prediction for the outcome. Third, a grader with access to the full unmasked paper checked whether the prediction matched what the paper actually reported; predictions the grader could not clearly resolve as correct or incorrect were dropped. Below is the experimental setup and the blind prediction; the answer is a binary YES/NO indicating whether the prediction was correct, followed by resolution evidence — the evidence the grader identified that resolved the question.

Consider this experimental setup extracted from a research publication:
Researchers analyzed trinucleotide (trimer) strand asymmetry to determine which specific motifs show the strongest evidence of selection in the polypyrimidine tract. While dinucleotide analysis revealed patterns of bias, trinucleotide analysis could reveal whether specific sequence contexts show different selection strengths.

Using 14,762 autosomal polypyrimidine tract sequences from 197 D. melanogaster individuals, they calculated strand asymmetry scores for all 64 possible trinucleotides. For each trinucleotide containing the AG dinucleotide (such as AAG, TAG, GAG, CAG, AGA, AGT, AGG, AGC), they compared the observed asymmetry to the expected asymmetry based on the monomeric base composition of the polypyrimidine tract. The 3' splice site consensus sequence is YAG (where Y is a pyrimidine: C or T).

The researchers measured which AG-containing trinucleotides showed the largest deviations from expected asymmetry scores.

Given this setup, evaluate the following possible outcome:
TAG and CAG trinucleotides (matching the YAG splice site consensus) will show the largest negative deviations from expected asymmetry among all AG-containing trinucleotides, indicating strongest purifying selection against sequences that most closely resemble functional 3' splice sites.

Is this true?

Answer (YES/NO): NO